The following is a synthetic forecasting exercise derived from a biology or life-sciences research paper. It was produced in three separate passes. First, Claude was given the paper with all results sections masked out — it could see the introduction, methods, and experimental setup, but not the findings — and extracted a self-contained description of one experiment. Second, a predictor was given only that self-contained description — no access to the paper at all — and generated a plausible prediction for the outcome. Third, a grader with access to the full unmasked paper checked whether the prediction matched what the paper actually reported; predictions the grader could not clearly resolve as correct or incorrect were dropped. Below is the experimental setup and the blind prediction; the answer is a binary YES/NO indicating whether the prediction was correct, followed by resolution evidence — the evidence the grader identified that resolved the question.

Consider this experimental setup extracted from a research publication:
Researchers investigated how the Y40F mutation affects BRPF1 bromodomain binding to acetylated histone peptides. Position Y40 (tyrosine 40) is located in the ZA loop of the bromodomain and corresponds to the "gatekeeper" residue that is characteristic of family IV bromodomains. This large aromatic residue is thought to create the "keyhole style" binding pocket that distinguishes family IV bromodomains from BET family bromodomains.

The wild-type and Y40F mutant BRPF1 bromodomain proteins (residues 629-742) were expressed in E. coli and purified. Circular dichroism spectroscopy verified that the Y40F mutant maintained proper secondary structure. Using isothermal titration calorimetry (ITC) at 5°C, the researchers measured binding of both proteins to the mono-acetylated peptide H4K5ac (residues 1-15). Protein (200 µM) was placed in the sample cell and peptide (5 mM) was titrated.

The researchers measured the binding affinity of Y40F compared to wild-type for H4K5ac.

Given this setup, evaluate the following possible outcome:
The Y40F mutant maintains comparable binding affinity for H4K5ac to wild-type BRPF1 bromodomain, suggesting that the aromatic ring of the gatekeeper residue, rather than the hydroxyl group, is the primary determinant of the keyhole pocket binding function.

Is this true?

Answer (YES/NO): NO